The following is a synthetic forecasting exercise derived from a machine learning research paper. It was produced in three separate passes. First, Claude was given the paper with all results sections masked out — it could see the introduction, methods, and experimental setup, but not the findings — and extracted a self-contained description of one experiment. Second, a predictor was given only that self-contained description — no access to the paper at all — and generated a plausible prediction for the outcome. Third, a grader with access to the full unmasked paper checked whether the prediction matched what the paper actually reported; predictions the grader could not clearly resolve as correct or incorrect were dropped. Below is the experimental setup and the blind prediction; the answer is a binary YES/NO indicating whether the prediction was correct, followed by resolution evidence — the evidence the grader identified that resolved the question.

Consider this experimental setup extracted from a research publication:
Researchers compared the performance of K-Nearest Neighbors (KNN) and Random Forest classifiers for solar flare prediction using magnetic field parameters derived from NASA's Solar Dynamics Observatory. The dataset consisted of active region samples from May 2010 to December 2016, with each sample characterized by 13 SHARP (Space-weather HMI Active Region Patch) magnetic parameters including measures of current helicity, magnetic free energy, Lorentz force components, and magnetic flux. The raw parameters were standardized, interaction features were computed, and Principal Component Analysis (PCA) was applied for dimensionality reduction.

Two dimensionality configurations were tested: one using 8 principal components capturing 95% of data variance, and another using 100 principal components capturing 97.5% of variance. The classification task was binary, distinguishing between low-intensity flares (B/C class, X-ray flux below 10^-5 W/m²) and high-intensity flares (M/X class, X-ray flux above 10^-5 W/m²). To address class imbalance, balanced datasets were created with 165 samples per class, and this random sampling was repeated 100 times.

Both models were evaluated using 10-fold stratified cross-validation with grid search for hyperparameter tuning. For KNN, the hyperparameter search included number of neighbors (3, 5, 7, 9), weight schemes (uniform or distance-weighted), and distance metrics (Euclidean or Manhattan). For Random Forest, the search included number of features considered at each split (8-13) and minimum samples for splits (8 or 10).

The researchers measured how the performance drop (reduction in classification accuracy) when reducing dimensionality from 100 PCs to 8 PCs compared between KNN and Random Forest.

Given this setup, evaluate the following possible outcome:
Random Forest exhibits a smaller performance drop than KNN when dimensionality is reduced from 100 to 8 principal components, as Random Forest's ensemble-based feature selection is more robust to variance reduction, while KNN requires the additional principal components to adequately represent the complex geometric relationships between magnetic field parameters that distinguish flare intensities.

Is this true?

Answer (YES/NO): NO